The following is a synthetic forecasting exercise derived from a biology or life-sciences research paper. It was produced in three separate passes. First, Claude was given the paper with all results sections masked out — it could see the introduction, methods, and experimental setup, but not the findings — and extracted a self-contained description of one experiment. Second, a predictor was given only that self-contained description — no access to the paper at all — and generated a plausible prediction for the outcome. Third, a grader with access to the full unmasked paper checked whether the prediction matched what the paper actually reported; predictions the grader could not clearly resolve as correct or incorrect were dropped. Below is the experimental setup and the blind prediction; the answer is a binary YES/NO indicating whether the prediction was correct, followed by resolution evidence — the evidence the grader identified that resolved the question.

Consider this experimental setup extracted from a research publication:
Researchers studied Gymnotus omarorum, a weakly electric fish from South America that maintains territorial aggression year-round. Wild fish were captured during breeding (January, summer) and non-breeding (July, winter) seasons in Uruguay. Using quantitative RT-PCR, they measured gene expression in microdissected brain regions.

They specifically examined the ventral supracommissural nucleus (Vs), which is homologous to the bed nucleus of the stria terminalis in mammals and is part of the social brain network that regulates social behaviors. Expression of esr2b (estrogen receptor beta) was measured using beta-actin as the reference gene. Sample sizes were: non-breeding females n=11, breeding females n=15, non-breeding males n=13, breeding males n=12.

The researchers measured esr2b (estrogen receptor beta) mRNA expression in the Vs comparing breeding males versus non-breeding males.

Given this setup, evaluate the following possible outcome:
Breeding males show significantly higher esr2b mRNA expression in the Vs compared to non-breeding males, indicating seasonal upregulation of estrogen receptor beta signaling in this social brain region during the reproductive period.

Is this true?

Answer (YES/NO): NO